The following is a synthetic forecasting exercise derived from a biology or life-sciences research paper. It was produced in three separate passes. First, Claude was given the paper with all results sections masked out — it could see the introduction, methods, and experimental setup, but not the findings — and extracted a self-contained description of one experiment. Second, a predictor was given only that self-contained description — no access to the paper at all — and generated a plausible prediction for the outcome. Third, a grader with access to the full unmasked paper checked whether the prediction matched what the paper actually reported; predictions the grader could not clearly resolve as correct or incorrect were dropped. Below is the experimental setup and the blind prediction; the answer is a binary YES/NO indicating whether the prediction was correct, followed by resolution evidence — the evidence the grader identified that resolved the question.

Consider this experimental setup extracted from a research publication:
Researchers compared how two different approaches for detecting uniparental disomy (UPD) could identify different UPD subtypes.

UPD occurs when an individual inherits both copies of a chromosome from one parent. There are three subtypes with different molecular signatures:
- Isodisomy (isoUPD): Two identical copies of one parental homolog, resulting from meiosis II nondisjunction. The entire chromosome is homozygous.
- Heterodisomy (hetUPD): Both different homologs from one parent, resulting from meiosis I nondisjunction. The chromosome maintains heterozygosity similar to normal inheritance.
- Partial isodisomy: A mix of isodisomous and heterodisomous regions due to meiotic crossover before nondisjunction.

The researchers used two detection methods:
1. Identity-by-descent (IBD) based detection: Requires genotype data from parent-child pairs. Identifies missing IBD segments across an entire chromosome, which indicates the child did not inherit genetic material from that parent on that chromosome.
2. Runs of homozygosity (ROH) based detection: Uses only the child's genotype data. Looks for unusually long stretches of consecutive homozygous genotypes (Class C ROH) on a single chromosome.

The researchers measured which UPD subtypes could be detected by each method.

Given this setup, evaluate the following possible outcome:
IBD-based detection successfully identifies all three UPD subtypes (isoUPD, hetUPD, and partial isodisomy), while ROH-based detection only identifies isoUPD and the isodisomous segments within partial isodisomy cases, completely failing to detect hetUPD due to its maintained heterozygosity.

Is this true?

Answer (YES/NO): YES